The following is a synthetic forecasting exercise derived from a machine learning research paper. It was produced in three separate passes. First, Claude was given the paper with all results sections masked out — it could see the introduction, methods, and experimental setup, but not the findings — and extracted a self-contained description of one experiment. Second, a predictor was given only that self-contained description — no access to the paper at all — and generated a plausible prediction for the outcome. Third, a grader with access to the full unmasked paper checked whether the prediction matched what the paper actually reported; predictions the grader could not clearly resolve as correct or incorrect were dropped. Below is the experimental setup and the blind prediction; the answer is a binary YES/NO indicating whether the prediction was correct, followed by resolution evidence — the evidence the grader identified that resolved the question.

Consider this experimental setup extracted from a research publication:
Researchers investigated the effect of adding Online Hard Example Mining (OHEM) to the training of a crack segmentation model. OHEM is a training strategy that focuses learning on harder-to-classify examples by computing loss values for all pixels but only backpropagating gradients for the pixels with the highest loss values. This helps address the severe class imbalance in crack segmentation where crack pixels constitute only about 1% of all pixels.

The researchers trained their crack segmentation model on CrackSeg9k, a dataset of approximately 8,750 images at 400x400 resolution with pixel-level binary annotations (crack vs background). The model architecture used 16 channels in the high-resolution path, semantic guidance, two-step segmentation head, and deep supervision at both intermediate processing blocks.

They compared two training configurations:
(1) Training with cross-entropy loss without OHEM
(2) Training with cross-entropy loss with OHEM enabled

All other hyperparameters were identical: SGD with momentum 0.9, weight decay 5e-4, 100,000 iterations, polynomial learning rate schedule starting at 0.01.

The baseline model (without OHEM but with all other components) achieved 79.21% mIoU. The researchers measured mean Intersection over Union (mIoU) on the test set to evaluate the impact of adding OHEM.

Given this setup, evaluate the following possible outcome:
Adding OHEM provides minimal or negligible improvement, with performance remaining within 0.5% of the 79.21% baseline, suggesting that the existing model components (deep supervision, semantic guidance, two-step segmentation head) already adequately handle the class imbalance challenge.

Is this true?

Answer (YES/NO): NO